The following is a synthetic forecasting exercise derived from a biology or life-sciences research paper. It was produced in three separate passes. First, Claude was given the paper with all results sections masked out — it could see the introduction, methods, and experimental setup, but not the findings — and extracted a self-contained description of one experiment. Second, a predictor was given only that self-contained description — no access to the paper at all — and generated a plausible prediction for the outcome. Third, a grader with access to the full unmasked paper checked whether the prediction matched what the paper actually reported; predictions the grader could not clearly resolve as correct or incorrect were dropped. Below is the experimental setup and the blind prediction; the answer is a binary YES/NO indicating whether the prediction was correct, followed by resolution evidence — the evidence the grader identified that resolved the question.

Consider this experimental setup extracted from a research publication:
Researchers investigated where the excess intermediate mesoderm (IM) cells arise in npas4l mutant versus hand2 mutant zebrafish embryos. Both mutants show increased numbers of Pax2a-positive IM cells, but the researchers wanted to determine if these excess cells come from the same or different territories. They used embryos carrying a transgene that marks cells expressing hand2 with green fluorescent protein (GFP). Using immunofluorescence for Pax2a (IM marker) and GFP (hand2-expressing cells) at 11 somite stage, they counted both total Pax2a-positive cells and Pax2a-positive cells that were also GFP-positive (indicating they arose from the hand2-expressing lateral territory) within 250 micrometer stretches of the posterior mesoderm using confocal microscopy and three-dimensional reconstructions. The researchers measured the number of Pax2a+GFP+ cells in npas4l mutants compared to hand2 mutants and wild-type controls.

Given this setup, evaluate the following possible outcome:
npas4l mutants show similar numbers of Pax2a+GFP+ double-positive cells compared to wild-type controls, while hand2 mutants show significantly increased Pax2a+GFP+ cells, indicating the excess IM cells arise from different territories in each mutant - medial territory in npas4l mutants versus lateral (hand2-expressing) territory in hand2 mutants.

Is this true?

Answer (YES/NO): YES